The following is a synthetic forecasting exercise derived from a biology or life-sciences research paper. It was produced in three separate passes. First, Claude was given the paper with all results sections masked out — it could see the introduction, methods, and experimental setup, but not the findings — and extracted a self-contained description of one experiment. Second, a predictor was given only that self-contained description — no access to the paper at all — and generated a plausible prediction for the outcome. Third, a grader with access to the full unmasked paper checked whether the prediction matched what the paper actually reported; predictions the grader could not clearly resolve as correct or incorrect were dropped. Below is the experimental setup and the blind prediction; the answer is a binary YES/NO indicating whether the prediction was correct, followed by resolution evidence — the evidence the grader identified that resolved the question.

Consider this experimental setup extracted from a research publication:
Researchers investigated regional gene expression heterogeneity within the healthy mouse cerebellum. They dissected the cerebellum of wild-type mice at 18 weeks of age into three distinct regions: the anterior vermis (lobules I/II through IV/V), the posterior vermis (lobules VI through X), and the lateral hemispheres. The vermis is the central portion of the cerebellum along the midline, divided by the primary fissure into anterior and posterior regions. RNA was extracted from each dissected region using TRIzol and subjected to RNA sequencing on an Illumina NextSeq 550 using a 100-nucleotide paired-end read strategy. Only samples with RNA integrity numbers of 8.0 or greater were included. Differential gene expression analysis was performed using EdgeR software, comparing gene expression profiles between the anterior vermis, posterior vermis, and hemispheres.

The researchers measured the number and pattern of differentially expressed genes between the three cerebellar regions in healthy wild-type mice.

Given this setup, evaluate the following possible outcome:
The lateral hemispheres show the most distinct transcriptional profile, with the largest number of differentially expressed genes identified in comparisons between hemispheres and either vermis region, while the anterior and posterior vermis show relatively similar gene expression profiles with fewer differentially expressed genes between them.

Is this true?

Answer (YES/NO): NO